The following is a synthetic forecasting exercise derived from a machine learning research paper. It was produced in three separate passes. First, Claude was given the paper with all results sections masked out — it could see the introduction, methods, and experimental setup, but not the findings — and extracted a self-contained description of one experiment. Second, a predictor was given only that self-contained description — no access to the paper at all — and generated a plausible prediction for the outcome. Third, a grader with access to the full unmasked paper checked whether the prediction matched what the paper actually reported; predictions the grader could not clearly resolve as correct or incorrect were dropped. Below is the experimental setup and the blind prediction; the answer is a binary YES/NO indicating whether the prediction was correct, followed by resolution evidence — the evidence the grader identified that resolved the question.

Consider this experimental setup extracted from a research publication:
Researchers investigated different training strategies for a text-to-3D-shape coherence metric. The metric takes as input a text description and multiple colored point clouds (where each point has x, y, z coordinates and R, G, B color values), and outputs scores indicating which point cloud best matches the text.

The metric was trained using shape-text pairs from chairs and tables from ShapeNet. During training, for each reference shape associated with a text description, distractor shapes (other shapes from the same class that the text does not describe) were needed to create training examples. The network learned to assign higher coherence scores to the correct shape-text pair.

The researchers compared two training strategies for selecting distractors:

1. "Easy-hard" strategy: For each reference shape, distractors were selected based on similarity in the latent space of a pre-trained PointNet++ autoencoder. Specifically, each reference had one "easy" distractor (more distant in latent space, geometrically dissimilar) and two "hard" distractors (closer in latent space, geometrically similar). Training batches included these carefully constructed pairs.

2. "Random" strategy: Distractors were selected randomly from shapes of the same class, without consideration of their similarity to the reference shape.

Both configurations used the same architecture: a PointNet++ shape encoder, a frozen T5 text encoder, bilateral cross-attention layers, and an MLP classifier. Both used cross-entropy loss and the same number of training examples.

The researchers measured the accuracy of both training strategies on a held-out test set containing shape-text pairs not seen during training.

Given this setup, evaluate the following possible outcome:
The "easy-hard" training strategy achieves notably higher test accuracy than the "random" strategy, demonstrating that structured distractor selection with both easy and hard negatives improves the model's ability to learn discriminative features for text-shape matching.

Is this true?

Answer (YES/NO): YES